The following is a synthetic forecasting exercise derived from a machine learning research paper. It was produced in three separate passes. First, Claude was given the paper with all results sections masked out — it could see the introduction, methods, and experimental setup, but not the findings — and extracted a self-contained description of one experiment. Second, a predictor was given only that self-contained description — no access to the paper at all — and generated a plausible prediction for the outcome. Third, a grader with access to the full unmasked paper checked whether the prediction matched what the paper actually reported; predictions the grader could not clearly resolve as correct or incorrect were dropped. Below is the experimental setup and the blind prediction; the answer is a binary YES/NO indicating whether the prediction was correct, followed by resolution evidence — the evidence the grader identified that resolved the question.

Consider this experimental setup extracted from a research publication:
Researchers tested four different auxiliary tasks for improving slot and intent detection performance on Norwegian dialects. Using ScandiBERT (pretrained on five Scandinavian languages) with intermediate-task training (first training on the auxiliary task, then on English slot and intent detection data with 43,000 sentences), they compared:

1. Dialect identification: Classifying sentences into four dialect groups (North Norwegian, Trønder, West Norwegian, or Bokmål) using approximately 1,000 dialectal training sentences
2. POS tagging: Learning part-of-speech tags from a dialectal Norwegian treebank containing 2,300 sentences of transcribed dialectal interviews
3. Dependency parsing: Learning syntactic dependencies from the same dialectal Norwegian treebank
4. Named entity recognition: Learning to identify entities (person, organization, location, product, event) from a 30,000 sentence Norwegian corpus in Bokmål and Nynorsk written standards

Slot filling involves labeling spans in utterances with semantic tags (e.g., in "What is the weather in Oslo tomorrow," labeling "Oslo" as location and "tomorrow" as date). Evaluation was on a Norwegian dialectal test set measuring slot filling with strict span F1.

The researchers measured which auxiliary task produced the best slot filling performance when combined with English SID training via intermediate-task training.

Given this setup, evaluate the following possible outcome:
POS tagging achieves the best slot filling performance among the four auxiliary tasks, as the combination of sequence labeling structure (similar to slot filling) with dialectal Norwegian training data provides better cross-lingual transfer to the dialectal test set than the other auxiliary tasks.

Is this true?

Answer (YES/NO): NO